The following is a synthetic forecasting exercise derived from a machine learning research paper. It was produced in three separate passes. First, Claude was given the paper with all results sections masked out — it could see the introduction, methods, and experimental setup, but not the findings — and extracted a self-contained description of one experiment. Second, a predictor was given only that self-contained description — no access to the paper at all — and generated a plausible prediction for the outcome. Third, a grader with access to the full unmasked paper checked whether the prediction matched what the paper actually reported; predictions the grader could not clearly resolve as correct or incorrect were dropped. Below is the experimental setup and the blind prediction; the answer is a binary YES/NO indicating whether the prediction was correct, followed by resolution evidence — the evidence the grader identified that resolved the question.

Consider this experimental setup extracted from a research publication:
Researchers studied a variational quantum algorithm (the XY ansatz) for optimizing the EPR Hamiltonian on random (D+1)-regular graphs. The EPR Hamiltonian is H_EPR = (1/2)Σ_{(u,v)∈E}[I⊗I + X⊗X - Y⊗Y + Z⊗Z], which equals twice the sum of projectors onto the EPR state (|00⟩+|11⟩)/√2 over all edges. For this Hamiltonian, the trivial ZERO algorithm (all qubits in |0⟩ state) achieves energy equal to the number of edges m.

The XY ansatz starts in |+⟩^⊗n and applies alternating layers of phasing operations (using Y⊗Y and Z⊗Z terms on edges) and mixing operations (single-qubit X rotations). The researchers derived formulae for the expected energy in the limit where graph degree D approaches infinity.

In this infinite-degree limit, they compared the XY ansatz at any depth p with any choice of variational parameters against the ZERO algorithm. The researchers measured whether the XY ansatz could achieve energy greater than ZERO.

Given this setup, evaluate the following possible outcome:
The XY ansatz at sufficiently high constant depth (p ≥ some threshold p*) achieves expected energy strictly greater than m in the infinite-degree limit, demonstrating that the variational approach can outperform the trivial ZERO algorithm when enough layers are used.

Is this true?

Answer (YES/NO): NO